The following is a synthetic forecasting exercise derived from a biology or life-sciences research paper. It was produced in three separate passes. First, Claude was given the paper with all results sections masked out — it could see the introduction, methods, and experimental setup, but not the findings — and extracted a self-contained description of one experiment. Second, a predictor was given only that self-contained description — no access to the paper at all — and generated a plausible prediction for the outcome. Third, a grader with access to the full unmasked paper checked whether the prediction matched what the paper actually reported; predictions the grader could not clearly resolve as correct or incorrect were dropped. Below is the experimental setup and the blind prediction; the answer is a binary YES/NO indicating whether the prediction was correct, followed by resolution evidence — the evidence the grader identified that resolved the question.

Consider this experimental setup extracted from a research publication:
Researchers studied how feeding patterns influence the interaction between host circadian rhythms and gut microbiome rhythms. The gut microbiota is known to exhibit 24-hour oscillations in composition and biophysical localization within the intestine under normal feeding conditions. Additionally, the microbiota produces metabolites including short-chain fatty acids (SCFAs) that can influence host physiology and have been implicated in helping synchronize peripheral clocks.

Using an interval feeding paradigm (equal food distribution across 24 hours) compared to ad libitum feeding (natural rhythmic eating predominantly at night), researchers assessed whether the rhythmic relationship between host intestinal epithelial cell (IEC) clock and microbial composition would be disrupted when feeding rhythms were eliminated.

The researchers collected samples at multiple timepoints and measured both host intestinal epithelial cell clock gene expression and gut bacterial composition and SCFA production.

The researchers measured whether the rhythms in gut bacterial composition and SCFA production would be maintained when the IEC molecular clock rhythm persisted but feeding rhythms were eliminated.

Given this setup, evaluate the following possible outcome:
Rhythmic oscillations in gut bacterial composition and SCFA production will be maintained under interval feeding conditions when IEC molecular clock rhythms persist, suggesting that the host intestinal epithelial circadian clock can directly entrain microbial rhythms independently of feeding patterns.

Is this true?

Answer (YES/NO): NO